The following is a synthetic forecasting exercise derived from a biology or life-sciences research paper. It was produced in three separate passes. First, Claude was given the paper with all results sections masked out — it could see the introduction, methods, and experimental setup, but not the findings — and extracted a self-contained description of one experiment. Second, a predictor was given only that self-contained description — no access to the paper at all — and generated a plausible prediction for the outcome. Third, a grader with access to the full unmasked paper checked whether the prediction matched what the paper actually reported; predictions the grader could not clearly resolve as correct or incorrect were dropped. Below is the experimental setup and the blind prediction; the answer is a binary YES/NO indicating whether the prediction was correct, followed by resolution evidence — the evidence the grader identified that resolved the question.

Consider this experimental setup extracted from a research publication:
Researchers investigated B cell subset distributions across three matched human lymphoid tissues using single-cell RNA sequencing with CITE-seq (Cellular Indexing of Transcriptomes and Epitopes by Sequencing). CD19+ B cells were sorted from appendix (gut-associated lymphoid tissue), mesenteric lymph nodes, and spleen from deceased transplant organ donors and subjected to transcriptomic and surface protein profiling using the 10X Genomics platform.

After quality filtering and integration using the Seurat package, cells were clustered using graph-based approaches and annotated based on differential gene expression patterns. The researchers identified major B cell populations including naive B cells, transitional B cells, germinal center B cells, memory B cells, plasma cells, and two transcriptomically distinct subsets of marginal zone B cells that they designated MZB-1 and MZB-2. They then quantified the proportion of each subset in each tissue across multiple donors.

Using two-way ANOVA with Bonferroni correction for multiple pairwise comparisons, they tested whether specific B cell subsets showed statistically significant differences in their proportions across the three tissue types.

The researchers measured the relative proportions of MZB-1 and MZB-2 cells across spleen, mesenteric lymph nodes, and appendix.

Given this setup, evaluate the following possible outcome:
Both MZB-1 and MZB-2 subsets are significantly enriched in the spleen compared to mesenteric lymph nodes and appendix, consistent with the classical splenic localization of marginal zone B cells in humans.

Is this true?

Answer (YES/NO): NO